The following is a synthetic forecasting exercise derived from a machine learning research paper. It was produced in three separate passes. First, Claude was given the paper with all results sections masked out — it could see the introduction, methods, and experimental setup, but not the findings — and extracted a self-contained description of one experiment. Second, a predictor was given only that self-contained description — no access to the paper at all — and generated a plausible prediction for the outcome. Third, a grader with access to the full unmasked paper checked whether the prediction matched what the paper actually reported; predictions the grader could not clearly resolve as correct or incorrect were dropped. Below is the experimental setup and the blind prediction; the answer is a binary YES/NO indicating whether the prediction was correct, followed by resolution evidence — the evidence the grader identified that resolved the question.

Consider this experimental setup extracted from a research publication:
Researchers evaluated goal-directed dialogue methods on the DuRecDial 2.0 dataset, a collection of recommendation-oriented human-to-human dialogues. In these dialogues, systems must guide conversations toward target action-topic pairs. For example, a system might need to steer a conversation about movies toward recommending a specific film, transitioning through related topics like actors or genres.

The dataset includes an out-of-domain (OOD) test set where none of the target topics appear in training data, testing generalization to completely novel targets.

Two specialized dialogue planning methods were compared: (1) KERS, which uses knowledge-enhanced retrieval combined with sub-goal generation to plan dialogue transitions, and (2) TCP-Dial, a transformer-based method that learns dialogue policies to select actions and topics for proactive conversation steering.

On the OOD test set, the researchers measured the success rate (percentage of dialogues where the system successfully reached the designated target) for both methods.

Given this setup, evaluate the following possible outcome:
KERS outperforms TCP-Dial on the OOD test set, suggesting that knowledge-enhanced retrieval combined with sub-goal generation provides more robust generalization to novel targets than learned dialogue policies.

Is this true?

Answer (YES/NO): NO